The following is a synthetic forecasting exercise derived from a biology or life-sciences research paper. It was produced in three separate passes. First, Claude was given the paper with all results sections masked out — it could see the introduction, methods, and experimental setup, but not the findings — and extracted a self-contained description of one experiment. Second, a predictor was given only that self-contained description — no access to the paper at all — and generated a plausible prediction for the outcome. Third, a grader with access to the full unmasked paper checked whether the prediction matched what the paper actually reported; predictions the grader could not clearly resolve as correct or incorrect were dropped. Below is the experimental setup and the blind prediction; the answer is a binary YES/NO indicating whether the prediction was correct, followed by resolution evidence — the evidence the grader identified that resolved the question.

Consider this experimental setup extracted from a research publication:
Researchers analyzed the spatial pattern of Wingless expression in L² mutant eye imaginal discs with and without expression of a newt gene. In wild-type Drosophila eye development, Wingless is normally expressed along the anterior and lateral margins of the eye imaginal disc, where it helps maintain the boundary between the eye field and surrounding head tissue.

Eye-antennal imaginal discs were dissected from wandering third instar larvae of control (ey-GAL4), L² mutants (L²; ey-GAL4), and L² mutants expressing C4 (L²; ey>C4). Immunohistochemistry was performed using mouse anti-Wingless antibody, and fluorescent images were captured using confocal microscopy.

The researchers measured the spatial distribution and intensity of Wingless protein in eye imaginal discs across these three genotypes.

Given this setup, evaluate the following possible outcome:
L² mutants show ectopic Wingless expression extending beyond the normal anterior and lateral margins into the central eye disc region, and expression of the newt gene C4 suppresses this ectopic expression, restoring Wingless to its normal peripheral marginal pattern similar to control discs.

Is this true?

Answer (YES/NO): NO